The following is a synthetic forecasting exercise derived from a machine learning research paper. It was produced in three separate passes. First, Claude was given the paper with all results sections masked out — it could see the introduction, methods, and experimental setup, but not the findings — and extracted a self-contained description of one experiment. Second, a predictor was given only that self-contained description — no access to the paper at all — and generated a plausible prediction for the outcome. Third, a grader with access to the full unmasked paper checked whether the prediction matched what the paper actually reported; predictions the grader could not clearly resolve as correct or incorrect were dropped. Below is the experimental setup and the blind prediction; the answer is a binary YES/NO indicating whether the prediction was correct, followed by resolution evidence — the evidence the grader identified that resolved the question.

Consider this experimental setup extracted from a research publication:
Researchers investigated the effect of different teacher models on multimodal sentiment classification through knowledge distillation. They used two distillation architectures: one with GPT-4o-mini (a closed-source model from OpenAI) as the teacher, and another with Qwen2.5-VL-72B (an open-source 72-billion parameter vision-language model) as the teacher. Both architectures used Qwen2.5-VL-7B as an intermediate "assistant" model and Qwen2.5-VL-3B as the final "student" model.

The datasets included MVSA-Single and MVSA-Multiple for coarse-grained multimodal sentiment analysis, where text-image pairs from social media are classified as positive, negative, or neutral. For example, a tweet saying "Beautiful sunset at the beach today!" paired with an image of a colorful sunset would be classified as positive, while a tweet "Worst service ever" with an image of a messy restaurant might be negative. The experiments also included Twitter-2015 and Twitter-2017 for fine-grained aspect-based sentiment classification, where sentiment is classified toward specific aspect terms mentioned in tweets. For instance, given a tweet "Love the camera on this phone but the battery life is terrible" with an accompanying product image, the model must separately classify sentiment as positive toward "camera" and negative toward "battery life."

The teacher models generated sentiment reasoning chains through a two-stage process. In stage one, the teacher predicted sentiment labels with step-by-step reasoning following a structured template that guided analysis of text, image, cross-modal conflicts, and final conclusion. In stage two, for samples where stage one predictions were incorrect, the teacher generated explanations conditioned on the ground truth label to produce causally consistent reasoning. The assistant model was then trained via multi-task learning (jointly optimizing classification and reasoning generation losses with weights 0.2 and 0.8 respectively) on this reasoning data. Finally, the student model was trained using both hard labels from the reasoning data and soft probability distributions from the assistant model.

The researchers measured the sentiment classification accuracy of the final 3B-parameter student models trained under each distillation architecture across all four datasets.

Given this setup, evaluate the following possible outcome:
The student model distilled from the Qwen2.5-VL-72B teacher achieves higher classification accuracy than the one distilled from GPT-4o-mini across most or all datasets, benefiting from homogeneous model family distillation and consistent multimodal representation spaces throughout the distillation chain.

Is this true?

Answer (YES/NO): YES